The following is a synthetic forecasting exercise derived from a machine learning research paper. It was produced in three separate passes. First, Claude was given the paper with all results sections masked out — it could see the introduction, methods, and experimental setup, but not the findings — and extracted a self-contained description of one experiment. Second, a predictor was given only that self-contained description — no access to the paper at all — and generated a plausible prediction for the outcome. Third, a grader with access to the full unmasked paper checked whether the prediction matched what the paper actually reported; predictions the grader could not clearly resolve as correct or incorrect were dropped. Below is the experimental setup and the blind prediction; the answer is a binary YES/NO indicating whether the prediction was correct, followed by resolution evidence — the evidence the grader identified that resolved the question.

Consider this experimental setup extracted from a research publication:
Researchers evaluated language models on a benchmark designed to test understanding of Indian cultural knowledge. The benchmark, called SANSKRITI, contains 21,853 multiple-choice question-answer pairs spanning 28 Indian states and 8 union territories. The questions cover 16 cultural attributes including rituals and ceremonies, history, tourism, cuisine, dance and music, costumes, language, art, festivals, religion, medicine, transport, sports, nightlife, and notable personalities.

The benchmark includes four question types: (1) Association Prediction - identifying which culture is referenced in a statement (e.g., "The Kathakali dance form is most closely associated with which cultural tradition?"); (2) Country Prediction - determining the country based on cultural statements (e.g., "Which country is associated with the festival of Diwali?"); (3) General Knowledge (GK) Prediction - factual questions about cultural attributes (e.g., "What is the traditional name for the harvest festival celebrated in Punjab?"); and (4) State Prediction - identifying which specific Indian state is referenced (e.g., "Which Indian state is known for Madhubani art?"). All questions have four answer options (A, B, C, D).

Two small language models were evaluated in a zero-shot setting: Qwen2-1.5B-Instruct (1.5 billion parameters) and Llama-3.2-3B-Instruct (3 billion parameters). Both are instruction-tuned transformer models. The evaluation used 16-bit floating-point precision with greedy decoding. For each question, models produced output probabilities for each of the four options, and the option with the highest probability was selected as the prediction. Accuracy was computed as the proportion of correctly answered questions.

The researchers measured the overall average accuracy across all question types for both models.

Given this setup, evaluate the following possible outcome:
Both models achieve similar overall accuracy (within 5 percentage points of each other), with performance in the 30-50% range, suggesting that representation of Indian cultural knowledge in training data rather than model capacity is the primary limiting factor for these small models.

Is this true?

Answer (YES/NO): NO